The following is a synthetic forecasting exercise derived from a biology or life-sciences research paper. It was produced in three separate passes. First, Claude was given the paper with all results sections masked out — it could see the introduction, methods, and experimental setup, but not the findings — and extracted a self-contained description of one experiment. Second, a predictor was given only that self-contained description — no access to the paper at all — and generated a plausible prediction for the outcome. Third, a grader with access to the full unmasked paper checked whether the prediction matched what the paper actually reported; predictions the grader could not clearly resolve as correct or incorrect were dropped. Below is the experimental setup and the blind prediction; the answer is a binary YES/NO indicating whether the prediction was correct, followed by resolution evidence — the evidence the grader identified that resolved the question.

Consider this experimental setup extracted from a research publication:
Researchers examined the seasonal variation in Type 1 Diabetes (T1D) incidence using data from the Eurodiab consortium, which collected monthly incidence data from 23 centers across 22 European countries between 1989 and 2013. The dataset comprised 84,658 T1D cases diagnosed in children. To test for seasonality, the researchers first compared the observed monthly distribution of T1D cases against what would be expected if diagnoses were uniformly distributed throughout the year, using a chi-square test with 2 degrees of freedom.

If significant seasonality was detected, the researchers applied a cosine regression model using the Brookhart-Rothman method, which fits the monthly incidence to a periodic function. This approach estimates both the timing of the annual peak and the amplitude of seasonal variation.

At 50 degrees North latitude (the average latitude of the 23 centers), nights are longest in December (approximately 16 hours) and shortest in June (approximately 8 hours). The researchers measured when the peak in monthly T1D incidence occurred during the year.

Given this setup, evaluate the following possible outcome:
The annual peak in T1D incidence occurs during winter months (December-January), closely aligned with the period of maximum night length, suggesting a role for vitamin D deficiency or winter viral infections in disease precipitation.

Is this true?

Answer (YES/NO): YES